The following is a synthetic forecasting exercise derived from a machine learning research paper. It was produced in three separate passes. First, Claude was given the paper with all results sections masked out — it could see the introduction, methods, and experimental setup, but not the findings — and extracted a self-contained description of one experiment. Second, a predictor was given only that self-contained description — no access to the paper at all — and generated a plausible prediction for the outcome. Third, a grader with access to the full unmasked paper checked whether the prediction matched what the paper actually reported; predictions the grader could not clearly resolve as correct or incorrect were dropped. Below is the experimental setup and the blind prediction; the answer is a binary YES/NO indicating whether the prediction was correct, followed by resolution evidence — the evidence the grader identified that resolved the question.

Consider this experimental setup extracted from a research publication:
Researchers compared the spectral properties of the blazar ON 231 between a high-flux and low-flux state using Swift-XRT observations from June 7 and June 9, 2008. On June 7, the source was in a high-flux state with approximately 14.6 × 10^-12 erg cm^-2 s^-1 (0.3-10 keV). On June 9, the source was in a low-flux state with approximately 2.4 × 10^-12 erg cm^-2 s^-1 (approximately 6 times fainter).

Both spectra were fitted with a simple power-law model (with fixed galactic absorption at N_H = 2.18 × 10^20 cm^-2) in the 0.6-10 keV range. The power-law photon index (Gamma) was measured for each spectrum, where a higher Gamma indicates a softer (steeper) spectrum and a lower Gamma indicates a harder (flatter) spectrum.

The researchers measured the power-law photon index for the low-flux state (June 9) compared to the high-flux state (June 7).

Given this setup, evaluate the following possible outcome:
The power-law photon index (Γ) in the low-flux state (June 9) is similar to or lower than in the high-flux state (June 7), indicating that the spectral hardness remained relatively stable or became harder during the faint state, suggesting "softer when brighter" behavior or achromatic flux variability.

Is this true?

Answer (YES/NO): NO